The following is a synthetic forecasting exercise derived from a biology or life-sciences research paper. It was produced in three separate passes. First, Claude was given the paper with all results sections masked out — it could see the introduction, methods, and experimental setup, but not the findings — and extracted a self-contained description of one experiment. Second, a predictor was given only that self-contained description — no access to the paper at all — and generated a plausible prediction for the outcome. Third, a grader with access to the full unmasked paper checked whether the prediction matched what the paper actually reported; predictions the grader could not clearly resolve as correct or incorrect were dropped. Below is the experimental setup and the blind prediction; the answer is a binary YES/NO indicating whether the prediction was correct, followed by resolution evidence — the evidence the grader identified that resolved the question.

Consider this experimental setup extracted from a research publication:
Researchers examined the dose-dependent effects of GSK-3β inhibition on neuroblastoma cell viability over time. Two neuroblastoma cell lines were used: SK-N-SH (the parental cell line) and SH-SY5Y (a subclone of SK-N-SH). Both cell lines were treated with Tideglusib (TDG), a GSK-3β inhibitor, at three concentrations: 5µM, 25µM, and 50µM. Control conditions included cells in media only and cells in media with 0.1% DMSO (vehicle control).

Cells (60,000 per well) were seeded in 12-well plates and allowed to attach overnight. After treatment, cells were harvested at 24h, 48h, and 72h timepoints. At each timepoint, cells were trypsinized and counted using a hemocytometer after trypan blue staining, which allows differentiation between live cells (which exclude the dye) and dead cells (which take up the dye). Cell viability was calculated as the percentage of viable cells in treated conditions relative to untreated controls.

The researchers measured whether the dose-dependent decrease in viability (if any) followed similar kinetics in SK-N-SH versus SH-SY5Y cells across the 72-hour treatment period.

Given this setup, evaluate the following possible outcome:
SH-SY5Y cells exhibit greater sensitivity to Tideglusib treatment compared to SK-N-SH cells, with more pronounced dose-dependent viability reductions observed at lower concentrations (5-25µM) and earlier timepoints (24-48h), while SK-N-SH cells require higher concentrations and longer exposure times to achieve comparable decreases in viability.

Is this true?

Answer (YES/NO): NO